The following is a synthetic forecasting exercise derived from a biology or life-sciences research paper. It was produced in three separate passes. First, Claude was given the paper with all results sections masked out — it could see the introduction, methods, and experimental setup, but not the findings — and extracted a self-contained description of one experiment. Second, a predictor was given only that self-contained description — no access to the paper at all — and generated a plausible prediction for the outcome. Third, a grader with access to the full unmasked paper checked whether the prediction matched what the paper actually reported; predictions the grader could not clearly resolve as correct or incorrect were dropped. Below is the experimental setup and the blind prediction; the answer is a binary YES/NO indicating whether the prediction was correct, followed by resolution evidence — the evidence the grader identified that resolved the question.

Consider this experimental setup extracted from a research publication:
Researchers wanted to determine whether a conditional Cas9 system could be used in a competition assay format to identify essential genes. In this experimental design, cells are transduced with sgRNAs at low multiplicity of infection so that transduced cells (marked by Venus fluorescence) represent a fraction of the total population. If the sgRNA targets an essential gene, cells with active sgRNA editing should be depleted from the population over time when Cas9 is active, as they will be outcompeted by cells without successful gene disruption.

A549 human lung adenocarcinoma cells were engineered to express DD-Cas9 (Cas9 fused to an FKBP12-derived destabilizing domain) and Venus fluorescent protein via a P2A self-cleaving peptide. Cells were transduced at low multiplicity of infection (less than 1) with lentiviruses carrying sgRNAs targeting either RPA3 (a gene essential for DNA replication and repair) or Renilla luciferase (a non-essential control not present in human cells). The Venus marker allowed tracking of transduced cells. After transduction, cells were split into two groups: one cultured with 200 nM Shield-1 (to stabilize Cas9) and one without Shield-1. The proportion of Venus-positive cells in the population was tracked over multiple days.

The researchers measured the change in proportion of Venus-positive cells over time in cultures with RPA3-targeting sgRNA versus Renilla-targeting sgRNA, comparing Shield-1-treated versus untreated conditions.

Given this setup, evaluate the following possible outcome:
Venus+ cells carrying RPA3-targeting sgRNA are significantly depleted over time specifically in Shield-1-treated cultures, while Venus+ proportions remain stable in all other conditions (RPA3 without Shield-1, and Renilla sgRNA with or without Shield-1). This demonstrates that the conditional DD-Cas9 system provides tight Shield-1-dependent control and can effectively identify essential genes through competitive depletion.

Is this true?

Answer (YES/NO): YES